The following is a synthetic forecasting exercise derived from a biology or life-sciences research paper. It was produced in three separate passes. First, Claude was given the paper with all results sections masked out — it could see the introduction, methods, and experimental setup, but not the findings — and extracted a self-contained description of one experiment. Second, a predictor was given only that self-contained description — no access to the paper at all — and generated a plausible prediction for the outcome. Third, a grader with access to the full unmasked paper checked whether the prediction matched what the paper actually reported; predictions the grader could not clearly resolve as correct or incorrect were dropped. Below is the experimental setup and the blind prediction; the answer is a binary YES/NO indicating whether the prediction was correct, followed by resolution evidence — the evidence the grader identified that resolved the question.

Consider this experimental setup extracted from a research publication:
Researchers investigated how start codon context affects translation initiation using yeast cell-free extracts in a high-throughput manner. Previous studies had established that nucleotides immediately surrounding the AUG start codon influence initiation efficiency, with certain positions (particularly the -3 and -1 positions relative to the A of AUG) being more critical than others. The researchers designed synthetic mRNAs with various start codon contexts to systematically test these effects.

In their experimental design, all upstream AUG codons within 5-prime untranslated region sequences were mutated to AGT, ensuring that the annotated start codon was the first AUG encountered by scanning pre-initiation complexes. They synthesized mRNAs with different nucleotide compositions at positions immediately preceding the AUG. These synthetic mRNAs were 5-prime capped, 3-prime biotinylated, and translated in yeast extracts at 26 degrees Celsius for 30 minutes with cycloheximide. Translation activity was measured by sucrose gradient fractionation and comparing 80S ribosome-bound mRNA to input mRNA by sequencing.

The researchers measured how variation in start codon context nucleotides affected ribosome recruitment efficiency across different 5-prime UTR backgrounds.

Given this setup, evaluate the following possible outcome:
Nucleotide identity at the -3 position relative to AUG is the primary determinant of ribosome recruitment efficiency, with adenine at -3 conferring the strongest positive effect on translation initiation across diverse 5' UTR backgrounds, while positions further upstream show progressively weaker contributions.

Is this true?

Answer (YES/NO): NO